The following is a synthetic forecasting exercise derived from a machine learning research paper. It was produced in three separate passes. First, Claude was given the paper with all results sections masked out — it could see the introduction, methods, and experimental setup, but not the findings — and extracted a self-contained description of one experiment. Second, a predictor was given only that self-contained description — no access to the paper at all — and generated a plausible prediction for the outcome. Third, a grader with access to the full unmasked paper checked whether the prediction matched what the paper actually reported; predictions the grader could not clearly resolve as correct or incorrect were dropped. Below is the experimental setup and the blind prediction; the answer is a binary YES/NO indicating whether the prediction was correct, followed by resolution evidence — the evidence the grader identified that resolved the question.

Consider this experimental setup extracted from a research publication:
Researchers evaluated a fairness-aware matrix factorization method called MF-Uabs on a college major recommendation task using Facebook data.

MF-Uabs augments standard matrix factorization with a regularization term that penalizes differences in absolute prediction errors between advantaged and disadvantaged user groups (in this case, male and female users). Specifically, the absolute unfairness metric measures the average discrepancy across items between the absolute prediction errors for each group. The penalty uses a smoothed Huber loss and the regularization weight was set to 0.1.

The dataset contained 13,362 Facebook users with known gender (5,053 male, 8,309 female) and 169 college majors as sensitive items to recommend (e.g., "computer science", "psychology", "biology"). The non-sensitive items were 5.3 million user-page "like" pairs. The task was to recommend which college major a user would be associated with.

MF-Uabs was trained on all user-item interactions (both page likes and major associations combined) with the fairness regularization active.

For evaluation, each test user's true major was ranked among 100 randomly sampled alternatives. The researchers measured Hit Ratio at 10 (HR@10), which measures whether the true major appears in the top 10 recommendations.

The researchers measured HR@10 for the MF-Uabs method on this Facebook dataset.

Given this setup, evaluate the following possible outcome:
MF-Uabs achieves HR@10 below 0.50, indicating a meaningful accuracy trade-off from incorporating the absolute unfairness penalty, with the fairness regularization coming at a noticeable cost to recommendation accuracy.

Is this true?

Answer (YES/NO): YES